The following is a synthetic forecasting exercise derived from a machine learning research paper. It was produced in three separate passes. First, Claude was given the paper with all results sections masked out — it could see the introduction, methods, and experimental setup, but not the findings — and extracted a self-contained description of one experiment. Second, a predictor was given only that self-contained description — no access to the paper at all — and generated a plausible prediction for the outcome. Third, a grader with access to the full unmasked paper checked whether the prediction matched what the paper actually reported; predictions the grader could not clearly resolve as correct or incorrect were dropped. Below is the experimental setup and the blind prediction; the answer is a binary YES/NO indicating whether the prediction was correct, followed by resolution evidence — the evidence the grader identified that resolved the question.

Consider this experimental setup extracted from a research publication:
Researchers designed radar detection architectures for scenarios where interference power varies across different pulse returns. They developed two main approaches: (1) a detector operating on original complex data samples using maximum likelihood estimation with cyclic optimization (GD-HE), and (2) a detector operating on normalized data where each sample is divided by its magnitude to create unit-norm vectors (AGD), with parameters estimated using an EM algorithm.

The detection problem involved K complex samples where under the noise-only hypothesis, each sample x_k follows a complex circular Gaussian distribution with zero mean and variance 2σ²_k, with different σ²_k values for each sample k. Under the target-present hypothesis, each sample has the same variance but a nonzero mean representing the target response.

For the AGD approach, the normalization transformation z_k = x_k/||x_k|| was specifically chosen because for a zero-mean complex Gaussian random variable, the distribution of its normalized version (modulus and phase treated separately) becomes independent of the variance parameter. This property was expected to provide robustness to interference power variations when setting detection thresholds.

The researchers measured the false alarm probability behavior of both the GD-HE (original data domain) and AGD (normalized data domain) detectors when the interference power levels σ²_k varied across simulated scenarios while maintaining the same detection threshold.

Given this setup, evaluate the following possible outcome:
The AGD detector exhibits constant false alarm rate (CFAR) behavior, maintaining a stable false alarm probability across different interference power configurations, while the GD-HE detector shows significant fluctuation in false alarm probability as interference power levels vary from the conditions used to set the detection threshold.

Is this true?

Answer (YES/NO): YES